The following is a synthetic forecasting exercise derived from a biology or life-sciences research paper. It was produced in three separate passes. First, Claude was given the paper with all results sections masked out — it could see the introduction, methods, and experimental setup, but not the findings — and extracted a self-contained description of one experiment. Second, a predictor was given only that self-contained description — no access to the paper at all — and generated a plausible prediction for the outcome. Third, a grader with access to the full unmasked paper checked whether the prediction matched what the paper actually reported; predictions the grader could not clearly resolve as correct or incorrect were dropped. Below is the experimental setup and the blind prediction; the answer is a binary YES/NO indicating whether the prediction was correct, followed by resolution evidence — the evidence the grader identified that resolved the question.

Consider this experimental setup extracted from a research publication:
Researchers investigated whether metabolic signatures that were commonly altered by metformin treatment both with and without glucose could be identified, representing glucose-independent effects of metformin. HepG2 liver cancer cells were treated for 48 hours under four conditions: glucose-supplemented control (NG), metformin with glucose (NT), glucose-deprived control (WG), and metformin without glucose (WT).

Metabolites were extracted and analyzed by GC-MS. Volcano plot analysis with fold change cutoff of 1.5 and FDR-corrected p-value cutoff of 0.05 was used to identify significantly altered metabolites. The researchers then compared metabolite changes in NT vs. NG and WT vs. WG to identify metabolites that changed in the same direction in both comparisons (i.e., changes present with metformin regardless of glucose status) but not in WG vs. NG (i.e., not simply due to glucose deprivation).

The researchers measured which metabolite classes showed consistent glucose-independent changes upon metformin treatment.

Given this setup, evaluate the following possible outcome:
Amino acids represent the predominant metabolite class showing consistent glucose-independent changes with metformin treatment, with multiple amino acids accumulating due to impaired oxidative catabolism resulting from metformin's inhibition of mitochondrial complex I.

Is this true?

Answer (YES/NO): NO